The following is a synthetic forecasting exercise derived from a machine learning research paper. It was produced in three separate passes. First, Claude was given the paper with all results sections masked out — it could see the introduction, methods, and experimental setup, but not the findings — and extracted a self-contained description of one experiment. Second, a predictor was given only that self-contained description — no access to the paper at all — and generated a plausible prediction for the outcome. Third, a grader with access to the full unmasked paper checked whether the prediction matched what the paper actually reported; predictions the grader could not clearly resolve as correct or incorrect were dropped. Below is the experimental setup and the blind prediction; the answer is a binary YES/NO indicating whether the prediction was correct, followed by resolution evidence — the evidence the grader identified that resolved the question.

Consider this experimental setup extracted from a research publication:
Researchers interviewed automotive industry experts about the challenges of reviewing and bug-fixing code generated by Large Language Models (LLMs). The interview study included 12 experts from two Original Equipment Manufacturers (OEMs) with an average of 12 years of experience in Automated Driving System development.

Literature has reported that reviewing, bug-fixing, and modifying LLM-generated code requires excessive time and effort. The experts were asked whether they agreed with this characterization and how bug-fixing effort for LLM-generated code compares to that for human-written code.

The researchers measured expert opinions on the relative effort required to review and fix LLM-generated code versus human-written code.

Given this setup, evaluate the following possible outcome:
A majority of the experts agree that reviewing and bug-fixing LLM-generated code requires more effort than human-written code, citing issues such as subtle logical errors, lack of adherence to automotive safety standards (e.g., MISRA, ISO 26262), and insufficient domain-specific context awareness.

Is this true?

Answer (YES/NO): NO